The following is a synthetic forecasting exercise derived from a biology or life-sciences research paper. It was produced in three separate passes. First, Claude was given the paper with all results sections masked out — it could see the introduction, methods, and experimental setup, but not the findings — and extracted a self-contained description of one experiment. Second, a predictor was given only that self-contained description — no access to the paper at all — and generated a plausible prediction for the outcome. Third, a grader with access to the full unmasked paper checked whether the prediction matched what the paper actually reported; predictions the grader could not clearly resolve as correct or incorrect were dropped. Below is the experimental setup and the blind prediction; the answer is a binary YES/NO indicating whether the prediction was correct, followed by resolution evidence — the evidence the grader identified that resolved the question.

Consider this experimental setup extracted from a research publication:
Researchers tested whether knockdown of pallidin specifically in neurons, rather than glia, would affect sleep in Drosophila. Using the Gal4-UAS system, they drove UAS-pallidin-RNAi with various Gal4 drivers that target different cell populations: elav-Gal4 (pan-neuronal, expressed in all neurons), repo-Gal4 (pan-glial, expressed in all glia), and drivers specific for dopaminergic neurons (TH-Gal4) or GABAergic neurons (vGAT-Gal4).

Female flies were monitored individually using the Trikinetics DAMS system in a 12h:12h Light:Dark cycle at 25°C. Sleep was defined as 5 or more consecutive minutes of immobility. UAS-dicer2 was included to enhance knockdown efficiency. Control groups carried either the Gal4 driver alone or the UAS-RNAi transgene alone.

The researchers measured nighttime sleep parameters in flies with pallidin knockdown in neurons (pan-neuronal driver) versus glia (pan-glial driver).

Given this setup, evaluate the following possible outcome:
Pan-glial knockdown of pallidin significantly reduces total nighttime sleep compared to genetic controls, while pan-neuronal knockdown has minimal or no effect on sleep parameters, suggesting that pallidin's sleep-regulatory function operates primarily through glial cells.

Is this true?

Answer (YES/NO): NO